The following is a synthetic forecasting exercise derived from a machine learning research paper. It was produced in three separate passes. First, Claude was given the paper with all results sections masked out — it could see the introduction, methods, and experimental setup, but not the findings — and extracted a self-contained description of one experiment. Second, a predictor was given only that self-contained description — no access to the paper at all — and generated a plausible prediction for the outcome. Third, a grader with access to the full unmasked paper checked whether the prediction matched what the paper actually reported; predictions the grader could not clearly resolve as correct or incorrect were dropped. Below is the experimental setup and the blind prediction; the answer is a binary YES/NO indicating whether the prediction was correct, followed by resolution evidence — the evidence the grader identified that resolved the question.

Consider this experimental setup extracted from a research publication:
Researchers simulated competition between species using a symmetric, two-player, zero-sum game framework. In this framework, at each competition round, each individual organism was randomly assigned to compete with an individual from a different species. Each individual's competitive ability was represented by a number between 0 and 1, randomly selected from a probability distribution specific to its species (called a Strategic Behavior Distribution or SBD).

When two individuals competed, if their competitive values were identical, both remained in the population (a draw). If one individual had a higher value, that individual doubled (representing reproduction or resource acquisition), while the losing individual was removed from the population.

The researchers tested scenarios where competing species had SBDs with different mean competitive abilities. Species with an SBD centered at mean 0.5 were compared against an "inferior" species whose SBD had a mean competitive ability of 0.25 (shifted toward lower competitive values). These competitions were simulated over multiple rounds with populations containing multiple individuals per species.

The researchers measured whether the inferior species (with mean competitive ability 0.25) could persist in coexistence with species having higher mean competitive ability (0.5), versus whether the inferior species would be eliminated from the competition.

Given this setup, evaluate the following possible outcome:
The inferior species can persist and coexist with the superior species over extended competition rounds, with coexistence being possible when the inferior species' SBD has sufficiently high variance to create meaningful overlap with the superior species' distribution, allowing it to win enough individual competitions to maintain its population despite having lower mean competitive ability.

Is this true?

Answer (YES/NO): YES